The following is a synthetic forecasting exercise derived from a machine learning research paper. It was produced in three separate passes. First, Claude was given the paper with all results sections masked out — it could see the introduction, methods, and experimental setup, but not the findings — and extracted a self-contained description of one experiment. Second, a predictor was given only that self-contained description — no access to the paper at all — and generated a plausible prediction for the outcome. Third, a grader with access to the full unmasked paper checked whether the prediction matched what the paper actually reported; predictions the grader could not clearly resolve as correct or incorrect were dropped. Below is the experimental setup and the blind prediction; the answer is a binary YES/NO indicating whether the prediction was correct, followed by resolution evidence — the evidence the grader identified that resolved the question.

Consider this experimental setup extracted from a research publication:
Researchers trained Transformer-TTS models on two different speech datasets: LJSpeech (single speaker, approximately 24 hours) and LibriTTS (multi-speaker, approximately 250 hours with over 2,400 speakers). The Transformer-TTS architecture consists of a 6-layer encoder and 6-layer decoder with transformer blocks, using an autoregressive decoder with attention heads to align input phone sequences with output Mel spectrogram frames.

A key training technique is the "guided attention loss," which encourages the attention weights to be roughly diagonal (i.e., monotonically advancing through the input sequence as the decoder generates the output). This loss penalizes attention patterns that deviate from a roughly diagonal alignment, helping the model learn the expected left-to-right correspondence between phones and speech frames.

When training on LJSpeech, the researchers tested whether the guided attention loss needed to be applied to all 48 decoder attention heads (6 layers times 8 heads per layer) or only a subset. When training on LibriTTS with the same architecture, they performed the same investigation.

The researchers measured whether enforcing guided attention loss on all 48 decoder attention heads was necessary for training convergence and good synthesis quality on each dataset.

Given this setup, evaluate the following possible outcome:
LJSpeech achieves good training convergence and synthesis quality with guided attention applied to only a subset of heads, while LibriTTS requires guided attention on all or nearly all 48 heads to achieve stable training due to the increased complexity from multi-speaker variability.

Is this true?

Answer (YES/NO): NO